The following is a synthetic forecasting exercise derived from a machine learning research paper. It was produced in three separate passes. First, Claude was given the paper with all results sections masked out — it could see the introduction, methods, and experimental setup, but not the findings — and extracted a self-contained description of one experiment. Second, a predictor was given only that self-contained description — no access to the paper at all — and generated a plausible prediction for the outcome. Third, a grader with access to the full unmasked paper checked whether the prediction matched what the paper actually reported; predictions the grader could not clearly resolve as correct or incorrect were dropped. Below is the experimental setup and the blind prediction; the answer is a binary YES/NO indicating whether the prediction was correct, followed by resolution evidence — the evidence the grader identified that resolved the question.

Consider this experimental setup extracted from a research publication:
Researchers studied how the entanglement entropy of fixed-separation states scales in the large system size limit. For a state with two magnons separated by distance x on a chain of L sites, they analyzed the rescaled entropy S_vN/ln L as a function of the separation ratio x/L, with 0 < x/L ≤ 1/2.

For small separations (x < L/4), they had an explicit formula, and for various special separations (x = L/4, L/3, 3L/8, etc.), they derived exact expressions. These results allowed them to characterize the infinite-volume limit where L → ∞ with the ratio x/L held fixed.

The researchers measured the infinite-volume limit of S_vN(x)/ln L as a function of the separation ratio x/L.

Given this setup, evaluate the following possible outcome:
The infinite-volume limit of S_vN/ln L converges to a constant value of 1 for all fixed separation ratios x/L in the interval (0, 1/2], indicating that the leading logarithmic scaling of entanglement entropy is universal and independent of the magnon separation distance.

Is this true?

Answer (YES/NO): NO